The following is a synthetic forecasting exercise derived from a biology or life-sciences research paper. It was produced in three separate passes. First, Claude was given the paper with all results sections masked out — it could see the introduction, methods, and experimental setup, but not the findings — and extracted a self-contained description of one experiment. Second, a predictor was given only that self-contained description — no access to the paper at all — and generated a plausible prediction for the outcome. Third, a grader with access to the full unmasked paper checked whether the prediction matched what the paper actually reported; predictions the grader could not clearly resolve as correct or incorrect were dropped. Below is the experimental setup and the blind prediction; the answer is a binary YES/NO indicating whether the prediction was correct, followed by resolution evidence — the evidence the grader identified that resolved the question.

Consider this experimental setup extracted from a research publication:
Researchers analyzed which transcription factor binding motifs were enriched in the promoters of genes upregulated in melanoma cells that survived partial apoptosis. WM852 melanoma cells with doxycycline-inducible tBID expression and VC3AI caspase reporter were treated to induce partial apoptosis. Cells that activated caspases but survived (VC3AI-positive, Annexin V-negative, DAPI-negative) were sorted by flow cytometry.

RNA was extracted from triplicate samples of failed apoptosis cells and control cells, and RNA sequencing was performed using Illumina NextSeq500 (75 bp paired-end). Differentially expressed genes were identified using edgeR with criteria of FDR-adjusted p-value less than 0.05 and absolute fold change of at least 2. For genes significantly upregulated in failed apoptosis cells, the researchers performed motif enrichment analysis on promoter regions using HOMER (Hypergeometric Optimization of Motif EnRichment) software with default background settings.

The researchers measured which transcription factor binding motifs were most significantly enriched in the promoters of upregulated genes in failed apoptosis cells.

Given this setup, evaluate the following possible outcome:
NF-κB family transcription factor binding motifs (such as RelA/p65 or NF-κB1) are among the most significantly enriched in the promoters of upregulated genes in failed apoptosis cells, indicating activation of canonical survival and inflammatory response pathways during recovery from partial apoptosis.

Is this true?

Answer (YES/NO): NO